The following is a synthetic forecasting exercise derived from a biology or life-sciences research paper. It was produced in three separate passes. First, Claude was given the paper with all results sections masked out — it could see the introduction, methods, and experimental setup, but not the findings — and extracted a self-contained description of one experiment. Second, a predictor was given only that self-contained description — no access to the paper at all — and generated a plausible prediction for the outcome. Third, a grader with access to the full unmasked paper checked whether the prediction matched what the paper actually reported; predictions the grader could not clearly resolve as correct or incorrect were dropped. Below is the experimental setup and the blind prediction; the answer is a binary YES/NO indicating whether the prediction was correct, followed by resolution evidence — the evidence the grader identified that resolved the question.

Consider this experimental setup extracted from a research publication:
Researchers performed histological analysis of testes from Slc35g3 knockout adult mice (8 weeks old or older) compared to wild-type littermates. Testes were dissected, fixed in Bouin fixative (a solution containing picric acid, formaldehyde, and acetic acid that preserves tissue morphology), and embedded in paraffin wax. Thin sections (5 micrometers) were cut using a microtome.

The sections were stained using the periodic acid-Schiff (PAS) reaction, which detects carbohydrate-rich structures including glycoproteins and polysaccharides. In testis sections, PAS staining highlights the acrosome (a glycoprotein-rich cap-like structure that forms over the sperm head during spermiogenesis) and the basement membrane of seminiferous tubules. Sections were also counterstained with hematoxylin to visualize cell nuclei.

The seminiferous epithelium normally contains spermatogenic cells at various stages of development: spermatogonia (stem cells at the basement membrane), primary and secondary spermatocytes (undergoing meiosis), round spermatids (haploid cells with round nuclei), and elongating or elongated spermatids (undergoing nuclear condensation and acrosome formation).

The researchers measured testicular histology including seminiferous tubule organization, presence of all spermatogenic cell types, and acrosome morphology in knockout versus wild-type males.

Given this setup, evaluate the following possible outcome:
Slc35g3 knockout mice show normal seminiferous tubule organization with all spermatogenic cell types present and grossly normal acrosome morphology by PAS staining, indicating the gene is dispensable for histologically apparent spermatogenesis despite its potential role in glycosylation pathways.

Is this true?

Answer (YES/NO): YES